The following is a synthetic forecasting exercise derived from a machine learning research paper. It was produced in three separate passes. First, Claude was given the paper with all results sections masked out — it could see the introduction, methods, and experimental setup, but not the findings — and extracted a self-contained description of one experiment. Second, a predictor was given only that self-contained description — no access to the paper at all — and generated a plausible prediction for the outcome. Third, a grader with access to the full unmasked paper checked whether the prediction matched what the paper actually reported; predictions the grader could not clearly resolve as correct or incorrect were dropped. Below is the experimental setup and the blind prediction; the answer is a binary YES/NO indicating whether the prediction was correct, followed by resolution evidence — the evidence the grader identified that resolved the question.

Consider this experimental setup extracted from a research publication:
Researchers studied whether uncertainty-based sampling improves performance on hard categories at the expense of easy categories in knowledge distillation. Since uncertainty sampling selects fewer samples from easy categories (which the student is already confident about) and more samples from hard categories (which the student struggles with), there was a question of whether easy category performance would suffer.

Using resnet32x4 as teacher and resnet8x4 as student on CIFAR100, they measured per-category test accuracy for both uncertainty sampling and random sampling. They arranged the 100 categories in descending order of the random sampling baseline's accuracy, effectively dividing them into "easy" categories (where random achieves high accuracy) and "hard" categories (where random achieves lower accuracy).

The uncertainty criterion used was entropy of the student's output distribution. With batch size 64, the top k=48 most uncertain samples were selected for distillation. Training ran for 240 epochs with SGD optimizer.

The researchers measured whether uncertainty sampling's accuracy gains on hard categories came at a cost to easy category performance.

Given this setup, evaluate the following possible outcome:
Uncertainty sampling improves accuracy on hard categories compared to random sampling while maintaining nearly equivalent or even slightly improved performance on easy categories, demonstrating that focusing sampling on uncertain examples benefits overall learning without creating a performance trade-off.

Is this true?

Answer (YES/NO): YES